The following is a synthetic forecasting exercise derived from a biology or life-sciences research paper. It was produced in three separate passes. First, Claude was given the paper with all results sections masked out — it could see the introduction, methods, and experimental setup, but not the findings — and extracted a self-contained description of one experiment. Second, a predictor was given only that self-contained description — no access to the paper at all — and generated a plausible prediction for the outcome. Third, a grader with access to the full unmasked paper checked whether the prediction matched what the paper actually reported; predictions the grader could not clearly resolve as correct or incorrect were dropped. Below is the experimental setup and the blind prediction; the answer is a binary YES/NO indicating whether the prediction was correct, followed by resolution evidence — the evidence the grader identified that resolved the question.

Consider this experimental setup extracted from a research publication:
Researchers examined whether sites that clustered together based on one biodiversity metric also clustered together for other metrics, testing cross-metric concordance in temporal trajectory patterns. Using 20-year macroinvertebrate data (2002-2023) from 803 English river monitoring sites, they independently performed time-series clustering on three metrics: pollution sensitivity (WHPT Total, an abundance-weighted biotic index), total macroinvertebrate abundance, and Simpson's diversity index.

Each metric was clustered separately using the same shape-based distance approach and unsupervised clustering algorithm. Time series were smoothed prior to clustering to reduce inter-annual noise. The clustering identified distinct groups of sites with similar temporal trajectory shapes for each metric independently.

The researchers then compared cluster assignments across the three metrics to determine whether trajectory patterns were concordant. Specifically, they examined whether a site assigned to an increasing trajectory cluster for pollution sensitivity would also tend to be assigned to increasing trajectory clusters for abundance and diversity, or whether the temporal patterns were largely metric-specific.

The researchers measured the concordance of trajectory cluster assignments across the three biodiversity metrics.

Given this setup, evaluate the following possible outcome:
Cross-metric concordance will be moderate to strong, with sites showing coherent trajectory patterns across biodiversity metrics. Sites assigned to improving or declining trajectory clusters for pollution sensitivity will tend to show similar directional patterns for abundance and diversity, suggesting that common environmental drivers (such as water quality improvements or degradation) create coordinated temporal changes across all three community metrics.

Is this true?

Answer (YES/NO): NO